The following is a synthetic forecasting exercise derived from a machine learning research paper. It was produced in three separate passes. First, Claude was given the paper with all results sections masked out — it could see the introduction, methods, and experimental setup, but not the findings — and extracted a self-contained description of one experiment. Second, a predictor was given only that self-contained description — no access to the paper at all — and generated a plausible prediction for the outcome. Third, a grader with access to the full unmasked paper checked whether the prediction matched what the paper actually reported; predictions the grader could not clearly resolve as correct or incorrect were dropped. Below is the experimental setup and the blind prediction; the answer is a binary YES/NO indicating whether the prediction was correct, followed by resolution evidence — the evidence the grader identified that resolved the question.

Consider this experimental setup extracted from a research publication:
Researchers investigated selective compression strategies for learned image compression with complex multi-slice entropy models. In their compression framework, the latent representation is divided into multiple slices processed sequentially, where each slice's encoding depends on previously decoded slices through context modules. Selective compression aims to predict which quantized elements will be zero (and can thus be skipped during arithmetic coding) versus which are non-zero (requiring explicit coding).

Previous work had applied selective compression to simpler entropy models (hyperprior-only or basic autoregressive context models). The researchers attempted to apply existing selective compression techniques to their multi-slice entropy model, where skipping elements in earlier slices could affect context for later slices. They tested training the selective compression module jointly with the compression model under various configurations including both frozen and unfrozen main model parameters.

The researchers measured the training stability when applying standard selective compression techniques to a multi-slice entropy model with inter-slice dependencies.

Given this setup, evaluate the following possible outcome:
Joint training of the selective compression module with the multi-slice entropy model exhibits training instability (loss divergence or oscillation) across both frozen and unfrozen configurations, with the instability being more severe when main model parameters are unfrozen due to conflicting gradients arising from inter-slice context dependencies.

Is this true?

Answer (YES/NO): NO